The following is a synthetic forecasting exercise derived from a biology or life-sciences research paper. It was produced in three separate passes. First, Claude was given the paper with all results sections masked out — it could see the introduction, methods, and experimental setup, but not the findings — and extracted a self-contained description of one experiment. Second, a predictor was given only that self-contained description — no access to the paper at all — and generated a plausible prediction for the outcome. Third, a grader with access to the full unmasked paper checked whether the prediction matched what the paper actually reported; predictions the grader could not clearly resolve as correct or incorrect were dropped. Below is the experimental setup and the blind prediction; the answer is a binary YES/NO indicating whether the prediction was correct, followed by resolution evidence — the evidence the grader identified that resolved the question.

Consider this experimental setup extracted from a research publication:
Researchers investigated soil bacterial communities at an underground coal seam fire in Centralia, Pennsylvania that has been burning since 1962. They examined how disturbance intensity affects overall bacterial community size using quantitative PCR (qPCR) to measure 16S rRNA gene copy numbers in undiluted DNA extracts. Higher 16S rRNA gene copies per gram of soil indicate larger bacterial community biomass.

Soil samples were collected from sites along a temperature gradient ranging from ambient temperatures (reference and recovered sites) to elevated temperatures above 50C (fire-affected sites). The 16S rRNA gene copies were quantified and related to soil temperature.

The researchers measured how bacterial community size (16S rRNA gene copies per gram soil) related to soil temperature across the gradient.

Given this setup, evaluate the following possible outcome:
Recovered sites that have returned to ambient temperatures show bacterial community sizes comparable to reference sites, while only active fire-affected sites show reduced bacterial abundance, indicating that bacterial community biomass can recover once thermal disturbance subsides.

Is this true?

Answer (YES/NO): NO